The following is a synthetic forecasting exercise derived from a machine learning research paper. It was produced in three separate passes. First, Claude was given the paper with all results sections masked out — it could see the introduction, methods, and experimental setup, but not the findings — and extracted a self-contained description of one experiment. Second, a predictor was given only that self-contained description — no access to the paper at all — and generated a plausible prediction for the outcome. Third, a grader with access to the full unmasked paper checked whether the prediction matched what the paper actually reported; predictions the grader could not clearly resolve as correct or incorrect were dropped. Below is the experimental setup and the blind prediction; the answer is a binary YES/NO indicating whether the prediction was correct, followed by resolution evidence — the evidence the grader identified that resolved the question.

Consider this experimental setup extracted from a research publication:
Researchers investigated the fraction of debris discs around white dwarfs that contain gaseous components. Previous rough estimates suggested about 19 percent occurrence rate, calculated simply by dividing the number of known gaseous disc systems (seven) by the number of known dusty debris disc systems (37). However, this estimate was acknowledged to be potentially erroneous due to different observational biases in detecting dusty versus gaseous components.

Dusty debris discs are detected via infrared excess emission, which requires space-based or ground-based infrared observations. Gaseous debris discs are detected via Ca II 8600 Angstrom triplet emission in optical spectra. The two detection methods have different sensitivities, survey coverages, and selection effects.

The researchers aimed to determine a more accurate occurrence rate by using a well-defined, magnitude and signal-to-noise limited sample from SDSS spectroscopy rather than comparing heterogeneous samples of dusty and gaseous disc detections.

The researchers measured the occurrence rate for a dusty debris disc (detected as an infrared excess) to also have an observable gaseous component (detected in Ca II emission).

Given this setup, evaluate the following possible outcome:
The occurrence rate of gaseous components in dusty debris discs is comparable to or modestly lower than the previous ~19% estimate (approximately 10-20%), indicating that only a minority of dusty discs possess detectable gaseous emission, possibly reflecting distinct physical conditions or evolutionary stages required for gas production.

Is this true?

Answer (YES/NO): NO